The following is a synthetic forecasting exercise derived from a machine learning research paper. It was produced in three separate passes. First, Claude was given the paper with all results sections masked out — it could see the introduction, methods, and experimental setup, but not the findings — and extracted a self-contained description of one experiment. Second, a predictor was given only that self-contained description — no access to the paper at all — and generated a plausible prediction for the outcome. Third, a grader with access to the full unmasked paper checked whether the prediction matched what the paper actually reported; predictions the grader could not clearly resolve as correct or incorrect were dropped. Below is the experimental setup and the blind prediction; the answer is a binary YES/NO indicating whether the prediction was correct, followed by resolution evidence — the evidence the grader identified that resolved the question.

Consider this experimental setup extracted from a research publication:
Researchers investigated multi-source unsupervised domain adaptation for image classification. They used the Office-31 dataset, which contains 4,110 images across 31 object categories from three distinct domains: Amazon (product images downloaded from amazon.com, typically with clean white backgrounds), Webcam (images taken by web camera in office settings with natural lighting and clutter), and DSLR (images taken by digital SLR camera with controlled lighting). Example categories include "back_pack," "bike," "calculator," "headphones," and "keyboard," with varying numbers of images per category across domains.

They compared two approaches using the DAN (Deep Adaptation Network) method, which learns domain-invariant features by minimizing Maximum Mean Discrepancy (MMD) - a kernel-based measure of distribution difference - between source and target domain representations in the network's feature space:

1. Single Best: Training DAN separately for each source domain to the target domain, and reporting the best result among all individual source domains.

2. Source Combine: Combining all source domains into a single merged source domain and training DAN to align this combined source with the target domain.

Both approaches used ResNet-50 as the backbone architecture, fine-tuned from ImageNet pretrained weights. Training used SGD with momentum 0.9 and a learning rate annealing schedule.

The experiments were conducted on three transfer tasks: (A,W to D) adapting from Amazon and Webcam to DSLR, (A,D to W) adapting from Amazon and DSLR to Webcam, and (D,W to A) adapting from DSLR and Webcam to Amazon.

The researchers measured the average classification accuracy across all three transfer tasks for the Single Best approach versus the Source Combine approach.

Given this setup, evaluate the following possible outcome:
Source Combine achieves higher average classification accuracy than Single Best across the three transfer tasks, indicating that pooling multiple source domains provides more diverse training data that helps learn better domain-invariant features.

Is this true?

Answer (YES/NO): YES